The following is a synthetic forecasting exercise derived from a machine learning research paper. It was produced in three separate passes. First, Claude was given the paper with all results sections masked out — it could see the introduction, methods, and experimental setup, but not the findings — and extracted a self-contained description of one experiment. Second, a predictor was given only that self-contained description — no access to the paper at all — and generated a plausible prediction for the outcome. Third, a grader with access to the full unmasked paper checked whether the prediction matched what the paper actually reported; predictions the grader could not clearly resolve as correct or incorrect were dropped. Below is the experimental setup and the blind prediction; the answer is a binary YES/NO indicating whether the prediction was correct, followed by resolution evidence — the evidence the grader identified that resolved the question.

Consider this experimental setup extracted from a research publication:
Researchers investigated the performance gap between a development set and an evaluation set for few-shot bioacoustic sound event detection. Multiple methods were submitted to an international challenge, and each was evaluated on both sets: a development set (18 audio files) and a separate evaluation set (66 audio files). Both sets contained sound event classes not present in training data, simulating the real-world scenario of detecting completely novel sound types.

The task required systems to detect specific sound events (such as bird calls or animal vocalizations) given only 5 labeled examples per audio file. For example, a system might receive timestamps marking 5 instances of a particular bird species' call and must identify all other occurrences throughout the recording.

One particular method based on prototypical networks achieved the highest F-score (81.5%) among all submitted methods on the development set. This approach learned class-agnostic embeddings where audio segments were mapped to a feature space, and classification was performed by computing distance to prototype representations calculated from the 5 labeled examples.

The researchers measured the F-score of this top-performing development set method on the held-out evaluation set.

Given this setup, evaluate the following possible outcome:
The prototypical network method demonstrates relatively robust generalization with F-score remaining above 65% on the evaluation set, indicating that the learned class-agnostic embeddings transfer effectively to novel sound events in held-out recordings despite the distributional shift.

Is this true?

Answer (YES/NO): NO